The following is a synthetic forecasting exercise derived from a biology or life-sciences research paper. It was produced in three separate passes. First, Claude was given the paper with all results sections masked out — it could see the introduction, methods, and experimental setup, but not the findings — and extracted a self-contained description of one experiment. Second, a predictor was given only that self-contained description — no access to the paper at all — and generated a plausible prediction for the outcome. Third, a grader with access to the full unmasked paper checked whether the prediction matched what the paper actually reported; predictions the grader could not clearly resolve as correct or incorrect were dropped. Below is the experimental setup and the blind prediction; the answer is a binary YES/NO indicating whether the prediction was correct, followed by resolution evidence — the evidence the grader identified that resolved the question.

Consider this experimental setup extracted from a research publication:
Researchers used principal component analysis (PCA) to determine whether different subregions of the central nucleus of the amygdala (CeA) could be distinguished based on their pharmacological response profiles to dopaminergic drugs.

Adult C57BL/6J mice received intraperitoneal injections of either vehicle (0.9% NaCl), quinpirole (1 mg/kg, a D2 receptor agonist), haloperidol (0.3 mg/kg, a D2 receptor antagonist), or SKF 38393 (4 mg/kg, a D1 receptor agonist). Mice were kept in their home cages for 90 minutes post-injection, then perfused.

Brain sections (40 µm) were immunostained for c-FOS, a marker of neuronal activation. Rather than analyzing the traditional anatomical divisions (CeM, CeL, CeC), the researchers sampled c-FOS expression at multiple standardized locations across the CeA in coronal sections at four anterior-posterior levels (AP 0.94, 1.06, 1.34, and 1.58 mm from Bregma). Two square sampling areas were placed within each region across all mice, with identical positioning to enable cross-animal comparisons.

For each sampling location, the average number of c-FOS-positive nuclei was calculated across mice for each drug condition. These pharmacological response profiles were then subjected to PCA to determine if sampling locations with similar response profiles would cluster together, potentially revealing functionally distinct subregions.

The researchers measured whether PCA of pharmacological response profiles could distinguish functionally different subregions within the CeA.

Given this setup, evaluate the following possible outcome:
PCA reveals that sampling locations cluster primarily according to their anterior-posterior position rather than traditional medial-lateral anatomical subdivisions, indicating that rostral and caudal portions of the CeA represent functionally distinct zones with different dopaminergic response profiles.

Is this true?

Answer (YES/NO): NO